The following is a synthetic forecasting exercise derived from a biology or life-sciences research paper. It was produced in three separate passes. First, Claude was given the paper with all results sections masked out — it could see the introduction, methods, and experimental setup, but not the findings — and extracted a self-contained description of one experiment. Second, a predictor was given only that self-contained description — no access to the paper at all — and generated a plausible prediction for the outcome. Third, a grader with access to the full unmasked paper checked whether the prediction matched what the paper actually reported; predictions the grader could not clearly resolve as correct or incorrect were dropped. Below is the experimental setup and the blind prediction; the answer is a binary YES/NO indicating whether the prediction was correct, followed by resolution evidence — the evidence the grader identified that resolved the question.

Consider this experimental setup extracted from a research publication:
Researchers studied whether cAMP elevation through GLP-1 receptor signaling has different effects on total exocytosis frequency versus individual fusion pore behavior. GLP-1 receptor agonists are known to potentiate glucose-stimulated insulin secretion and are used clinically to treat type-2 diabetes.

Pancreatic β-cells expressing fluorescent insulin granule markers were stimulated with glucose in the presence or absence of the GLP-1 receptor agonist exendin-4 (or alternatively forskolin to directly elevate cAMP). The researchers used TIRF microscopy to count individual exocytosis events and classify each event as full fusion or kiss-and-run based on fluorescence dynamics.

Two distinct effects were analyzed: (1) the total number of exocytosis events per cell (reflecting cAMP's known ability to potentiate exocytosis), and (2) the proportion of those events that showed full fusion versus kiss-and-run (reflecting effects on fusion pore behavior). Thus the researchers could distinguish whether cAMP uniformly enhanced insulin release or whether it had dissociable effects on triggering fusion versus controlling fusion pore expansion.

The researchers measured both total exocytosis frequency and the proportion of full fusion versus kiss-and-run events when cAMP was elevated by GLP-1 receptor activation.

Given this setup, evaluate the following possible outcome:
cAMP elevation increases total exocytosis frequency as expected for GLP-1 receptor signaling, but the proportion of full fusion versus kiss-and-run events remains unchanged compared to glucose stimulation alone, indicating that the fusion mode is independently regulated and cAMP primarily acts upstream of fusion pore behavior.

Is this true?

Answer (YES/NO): NO